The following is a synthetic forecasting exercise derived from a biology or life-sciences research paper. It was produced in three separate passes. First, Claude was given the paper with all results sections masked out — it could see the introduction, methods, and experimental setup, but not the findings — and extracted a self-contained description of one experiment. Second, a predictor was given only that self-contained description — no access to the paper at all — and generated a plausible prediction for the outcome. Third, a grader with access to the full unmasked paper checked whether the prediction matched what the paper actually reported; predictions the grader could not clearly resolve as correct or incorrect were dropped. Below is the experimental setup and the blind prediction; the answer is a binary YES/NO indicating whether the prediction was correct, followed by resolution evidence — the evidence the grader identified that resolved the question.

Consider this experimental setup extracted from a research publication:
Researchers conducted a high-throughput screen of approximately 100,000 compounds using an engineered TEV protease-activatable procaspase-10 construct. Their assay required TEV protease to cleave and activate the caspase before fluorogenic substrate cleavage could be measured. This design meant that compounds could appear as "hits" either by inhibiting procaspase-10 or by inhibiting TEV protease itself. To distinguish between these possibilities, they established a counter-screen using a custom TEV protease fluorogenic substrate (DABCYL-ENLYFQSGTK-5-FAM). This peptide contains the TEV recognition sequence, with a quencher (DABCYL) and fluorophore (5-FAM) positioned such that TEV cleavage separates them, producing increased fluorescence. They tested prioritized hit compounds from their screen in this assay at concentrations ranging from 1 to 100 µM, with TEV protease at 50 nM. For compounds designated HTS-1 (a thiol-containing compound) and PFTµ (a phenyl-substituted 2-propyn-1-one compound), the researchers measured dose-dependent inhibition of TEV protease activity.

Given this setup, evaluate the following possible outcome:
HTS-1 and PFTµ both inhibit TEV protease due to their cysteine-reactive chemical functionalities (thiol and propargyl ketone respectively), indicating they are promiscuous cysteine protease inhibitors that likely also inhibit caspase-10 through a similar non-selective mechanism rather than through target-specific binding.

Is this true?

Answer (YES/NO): NO